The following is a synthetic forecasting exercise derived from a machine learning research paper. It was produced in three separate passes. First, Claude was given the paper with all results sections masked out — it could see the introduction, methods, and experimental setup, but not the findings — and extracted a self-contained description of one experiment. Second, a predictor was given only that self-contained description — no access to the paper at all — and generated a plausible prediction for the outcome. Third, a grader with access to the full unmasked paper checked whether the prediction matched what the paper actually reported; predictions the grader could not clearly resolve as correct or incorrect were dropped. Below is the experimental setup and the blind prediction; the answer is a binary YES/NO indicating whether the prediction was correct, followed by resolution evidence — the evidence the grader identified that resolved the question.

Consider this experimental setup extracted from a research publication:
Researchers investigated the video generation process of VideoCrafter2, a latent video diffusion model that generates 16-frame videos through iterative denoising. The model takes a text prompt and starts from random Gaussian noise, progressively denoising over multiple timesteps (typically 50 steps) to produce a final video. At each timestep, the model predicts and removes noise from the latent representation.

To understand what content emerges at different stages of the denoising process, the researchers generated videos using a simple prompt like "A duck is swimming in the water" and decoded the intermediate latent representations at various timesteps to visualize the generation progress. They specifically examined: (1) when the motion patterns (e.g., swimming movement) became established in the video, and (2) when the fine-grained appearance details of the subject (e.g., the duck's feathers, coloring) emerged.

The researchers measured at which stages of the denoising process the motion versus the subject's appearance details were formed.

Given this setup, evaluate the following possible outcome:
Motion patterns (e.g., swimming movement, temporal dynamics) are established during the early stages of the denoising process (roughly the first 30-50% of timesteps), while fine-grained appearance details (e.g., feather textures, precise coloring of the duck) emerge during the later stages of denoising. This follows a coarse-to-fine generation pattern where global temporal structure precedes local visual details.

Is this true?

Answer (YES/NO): YES